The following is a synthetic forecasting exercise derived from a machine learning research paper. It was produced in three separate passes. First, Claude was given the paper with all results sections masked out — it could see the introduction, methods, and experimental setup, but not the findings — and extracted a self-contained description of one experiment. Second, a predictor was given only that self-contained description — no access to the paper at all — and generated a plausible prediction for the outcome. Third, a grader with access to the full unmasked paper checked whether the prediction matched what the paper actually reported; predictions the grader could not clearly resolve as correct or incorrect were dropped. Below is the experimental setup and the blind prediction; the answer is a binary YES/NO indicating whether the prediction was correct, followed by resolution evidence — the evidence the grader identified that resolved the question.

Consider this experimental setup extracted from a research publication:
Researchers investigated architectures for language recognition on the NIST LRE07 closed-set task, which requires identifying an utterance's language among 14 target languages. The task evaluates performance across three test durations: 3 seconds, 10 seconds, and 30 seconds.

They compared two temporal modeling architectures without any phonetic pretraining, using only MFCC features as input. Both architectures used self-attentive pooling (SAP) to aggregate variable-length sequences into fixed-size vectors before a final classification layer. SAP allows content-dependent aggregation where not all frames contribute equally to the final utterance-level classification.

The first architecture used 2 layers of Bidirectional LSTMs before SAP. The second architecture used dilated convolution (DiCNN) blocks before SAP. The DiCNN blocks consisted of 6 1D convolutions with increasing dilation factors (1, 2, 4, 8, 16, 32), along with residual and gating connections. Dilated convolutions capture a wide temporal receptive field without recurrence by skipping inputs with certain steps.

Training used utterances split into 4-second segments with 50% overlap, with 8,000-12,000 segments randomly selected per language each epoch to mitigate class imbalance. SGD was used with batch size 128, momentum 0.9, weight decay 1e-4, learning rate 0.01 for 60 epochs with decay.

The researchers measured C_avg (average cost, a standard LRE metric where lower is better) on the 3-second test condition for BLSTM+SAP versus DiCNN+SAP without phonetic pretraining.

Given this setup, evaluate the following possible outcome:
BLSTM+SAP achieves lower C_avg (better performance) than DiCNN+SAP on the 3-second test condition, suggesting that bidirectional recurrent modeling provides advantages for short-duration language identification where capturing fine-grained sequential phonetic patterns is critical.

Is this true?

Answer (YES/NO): NO